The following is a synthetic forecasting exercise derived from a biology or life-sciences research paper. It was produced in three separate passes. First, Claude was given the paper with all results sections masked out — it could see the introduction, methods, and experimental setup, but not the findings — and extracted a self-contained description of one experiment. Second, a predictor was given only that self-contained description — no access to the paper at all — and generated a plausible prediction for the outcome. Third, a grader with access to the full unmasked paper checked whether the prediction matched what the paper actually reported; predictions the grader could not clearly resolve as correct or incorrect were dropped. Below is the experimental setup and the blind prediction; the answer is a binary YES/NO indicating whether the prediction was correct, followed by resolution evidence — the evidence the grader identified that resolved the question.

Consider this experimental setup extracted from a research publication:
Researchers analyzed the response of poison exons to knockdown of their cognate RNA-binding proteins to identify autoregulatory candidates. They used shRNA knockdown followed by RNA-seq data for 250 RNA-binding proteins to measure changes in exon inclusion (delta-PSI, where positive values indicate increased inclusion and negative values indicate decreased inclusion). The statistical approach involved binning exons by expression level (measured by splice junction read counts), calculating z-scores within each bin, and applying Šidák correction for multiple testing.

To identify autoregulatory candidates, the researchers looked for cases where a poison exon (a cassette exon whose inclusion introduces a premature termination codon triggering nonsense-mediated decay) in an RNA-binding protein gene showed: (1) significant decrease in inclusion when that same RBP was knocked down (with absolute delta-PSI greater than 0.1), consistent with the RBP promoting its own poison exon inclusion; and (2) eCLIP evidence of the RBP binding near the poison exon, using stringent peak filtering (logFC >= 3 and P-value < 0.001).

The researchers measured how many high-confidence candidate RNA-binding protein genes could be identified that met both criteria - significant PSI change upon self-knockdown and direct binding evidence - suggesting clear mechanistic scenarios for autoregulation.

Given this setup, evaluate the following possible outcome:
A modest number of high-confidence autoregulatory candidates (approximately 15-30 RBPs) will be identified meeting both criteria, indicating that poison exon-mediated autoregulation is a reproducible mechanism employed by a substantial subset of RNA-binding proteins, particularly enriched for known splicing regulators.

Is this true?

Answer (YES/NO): NO